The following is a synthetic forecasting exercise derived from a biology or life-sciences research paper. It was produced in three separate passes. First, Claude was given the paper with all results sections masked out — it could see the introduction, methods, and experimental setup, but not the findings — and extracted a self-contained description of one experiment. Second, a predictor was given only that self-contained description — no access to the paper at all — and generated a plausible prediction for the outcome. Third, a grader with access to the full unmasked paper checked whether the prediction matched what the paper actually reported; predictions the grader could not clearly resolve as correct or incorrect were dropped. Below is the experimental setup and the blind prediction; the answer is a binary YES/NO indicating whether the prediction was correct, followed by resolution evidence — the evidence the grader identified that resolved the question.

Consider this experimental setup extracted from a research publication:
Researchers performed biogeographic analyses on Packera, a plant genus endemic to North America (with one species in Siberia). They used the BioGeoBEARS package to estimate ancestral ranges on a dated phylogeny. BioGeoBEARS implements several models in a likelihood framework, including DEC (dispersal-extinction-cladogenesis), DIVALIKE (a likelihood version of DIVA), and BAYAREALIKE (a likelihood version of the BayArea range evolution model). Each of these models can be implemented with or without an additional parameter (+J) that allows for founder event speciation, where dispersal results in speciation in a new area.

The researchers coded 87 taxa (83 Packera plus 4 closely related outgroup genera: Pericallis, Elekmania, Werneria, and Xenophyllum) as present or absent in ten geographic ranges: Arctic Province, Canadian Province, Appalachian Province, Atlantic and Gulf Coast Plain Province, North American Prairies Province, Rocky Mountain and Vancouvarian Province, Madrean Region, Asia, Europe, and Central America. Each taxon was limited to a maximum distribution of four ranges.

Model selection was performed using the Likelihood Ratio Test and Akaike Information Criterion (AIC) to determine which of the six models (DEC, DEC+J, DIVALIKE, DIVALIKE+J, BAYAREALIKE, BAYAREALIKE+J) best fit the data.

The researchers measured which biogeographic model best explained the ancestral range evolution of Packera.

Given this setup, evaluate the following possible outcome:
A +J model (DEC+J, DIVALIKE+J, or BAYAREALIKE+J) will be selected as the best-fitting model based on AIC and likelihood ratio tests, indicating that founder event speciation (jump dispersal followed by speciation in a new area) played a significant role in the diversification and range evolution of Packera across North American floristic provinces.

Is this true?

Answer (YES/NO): NO